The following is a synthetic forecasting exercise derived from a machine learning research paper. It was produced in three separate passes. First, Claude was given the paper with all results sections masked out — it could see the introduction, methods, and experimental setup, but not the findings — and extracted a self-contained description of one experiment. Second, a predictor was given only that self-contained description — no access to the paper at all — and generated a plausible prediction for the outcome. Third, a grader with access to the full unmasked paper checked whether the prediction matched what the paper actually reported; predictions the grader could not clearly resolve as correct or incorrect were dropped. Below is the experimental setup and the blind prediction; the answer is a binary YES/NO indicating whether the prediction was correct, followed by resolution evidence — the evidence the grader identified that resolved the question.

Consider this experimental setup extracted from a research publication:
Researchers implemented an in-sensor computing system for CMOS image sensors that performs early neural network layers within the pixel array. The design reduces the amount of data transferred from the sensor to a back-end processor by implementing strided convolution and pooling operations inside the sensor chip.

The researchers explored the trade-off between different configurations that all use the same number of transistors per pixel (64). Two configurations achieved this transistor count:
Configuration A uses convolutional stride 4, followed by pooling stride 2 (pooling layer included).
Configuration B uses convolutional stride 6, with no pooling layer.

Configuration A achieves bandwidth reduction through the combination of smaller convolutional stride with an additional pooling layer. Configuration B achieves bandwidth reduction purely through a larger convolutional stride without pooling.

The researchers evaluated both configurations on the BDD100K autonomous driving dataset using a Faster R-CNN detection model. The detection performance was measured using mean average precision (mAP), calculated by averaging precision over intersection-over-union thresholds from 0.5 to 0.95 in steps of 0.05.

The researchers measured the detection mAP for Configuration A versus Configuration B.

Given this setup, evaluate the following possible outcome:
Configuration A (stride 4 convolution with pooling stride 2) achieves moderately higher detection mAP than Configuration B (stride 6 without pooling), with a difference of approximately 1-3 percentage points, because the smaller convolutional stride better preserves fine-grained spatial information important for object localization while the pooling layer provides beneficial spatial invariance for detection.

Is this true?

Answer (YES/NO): NO